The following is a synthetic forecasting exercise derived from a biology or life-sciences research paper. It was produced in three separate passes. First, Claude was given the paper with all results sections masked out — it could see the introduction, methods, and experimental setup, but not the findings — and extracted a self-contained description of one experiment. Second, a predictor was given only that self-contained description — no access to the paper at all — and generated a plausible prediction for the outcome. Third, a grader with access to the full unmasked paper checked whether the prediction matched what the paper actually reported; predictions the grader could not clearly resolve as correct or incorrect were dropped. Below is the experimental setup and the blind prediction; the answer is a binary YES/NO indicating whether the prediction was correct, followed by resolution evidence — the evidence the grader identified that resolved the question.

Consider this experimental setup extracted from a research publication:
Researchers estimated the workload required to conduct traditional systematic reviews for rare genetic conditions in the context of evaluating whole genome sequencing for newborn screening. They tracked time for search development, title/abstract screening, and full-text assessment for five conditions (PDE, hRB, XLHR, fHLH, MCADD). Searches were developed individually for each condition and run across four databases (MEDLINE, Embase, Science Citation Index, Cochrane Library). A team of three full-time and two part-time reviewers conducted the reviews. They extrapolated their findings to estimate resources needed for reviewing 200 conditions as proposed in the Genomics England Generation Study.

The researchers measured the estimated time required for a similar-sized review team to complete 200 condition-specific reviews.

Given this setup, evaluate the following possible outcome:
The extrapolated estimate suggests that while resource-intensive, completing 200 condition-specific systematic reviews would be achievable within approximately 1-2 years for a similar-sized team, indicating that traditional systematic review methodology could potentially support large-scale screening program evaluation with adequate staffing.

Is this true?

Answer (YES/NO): NO